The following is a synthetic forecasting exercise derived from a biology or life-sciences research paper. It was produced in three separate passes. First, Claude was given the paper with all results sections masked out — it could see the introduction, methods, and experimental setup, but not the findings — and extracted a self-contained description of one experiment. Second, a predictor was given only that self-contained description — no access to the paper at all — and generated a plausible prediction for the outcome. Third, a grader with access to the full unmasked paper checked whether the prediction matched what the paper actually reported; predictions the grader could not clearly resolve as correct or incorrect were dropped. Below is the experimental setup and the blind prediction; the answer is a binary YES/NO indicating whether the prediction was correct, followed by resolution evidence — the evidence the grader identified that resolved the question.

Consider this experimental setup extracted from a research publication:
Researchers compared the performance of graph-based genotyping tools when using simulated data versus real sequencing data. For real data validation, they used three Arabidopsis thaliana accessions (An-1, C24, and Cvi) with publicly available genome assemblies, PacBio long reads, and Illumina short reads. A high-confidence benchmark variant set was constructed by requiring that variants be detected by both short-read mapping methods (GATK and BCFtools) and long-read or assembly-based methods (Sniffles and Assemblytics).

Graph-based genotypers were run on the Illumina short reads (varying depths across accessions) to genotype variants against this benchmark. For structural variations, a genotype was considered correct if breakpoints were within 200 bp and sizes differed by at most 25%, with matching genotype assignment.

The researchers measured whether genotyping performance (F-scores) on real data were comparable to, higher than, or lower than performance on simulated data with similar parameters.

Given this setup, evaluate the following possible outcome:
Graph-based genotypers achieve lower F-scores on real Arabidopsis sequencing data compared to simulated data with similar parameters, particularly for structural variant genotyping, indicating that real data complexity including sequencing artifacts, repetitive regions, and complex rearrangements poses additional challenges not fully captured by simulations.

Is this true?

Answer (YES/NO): YES